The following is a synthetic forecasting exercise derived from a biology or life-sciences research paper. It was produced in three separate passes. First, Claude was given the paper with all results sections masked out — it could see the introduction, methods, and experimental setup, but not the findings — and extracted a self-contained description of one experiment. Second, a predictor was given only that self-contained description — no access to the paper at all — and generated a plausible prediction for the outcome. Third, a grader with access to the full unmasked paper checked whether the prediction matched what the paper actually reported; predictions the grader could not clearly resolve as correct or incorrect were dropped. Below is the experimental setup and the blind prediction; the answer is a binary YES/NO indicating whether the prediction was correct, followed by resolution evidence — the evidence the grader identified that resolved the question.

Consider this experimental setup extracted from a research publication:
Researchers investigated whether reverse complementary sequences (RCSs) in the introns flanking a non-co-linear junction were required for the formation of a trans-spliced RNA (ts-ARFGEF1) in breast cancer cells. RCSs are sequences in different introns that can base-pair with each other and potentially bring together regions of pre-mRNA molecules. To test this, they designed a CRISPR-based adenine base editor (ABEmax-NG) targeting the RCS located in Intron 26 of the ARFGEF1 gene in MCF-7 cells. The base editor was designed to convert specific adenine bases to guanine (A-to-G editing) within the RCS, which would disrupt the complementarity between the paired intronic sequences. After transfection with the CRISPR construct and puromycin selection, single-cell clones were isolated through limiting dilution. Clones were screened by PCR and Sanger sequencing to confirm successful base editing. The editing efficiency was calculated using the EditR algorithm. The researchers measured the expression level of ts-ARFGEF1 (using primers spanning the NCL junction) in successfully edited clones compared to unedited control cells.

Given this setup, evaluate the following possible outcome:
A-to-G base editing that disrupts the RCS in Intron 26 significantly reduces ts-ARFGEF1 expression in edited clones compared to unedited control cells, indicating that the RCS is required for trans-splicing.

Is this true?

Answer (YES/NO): YES